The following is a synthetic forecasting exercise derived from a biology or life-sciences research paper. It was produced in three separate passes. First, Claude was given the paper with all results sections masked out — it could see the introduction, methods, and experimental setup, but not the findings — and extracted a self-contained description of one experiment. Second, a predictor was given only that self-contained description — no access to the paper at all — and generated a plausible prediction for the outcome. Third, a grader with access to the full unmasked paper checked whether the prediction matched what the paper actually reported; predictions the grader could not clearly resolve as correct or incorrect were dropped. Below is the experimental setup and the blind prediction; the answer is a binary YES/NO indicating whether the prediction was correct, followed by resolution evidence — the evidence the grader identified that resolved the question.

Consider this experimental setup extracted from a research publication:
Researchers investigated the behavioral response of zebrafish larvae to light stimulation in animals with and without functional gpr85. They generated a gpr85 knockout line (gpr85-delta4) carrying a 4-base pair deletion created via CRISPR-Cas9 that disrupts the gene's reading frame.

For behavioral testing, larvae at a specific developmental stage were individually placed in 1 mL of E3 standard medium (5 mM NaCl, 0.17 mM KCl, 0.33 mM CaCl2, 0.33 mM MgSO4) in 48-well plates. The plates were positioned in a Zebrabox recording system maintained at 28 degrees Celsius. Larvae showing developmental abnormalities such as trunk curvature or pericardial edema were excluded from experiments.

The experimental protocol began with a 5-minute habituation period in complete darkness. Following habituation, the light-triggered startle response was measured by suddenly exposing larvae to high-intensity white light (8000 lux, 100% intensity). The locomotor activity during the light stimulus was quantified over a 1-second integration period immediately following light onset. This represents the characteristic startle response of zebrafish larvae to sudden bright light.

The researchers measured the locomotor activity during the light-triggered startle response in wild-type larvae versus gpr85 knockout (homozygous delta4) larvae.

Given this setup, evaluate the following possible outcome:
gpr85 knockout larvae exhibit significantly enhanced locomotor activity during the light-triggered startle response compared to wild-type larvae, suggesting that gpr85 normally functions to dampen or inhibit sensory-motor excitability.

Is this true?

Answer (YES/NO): YES